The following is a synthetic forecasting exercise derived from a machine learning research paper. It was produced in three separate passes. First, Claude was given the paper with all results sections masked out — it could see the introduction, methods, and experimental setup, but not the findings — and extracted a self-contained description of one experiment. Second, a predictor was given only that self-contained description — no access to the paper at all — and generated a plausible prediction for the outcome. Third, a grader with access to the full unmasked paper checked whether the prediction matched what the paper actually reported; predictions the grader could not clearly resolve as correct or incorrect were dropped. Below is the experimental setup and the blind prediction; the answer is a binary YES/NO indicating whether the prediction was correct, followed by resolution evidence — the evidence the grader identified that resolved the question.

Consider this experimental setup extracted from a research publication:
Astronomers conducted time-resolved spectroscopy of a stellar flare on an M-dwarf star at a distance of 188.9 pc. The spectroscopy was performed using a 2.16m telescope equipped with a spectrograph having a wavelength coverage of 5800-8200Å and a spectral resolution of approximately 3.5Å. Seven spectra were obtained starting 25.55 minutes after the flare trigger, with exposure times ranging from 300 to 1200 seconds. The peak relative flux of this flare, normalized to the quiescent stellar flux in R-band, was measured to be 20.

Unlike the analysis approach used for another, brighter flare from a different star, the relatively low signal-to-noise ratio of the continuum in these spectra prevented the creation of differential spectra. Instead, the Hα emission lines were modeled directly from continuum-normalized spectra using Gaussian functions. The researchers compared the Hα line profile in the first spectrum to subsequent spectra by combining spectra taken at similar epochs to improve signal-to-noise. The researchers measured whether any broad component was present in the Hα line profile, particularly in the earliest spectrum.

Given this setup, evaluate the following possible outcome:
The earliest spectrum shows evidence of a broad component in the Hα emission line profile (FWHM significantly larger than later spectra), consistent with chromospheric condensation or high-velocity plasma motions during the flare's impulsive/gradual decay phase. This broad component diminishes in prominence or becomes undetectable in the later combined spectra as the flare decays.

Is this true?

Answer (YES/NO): YES